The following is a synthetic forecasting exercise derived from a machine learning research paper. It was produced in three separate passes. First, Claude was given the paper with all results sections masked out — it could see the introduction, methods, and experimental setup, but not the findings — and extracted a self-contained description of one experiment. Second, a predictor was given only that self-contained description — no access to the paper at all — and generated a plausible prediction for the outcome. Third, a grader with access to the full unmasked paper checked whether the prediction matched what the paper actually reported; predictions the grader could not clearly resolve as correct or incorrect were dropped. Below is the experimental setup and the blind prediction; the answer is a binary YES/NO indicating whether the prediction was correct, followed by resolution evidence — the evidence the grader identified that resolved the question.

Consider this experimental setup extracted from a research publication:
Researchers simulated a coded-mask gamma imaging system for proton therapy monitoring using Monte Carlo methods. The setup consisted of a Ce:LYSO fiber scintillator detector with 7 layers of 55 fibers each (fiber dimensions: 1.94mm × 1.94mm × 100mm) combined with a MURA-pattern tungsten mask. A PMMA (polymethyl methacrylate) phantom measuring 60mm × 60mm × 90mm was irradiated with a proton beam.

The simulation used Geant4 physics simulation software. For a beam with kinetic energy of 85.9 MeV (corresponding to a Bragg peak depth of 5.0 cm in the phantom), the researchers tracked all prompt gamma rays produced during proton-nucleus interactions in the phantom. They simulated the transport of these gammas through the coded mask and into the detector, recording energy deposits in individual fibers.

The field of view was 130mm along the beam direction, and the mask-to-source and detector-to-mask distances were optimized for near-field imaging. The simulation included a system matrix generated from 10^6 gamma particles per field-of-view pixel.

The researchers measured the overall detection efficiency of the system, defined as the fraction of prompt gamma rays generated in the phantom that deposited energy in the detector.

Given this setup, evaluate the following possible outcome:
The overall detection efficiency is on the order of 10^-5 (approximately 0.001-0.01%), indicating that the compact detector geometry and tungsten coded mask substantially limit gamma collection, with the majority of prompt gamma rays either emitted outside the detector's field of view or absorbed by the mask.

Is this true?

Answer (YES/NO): NO